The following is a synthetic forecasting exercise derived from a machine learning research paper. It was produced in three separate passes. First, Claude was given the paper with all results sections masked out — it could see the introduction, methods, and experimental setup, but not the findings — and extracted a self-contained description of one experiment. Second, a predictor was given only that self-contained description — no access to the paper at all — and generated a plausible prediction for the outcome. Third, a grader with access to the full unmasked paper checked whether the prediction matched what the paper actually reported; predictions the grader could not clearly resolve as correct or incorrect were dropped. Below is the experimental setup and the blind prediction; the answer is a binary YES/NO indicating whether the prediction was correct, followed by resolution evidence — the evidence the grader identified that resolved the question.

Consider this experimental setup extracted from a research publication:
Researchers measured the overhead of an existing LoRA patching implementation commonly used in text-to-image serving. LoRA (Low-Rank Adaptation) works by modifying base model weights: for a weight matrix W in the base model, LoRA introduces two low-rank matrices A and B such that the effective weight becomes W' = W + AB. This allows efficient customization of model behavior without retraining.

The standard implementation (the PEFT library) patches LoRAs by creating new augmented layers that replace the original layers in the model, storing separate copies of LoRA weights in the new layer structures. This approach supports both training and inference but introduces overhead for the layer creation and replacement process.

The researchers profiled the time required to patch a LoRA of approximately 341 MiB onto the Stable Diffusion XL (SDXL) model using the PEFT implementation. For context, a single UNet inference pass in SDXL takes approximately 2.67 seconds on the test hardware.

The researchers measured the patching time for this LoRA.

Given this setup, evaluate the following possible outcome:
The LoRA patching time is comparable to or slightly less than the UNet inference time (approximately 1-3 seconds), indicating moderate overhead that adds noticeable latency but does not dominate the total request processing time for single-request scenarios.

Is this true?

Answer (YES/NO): YES